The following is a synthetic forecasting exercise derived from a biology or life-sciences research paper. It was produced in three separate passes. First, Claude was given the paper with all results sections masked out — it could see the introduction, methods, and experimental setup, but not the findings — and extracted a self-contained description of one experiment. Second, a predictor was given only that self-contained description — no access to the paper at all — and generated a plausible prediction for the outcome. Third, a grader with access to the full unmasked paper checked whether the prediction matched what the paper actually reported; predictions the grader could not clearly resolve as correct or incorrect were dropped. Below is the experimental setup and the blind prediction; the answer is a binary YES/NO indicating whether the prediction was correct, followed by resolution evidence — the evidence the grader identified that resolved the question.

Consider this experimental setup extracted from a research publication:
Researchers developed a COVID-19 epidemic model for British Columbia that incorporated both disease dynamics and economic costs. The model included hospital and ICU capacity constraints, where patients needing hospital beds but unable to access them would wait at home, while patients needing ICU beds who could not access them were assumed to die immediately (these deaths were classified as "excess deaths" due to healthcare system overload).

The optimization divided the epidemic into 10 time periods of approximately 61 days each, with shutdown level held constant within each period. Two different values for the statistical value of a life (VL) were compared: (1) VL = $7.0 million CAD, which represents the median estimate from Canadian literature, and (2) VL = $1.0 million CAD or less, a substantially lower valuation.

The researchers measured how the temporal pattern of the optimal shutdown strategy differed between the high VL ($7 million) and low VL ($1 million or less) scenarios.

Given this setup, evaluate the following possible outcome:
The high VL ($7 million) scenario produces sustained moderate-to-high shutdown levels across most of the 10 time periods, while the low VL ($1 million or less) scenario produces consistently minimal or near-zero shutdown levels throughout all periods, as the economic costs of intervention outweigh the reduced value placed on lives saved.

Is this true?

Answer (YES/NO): NO